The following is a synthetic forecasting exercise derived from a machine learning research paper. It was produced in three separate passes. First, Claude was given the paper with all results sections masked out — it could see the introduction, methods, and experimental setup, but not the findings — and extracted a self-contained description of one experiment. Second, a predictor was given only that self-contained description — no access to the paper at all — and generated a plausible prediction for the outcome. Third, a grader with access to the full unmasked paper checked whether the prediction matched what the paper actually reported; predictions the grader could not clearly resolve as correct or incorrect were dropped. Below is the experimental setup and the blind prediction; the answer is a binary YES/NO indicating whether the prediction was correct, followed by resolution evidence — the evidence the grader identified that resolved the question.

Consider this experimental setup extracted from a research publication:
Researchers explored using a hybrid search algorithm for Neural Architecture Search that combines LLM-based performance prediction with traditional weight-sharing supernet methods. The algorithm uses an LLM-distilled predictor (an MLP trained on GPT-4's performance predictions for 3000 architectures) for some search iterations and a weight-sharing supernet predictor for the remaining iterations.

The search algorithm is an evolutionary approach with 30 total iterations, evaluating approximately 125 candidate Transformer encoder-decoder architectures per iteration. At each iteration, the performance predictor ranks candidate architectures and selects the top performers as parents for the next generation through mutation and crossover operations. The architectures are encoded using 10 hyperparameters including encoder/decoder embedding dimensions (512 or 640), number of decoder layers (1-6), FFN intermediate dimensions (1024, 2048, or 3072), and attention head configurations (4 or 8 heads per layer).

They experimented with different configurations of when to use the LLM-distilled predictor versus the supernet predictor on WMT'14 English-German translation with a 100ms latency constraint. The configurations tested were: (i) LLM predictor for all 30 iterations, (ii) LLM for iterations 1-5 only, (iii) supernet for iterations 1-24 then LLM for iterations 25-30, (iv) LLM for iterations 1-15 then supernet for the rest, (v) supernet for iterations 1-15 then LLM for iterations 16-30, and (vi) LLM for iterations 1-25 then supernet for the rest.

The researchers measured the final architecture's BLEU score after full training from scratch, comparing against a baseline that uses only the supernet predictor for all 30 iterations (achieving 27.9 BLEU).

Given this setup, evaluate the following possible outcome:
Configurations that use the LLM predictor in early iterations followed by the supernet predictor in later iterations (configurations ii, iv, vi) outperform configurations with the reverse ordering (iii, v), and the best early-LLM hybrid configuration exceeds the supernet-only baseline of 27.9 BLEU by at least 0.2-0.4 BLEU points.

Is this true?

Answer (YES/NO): NO